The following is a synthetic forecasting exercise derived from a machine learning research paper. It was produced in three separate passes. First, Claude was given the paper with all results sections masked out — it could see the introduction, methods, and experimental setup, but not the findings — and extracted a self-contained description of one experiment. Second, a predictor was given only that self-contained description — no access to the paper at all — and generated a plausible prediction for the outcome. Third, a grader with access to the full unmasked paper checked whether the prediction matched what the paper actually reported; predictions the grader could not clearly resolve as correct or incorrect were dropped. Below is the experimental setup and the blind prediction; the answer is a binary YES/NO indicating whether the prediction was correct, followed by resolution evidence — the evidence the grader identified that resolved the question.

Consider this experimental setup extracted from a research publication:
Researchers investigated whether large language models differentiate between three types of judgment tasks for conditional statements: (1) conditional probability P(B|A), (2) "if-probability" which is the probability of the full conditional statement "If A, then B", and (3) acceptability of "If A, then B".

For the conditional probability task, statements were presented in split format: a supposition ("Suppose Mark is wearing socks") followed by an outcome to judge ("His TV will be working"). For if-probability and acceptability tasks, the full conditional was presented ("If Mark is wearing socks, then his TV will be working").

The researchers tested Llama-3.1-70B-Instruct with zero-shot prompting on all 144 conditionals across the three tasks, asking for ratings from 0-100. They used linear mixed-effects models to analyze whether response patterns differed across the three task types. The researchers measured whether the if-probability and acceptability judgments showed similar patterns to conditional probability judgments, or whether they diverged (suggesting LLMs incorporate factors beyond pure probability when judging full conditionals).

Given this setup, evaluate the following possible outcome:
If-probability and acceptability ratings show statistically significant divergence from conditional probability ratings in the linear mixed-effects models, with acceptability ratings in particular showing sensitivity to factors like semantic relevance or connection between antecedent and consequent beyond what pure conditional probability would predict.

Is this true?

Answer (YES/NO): NO